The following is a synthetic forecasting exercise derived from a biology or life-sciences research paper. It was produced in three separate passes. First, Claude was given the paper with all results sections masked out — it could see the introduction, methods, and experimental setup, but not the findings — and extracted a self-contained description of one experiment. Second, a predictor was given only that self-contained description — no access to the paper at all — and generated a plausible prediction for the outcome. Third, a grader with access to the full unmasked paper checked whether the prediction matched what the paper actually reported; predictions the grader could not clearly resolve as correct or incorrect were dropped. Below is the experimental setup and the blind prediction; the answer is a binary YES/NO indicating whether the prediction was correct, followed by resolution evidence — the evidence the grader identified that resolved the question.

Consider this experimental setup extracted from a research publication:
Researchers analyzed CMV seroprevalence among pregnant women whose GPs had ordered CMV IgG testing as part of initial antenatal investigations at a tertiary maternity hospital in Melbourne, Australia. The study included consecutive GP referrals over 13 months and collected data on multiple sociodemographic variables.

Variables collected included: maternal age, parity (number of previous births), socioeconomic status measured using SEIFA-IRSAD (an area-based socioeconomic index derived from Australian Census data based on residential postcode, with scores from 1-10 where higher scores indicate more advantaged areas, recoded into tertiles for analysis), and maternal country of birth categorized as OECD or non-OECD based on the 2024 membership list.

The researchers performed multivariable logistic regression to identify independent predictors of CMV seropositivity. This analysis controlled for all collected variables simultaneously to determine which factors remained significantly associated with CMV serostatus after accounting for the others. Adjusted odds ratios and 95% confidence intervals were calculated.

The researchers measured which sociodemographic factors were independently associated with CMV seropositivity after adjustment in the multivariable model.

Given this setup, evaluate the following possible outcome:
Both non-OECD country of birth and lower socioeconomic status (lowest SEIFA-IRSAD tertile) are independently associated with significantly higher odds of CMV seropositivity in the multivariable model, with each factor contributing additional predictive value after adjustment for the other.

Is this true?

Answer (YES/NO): YES